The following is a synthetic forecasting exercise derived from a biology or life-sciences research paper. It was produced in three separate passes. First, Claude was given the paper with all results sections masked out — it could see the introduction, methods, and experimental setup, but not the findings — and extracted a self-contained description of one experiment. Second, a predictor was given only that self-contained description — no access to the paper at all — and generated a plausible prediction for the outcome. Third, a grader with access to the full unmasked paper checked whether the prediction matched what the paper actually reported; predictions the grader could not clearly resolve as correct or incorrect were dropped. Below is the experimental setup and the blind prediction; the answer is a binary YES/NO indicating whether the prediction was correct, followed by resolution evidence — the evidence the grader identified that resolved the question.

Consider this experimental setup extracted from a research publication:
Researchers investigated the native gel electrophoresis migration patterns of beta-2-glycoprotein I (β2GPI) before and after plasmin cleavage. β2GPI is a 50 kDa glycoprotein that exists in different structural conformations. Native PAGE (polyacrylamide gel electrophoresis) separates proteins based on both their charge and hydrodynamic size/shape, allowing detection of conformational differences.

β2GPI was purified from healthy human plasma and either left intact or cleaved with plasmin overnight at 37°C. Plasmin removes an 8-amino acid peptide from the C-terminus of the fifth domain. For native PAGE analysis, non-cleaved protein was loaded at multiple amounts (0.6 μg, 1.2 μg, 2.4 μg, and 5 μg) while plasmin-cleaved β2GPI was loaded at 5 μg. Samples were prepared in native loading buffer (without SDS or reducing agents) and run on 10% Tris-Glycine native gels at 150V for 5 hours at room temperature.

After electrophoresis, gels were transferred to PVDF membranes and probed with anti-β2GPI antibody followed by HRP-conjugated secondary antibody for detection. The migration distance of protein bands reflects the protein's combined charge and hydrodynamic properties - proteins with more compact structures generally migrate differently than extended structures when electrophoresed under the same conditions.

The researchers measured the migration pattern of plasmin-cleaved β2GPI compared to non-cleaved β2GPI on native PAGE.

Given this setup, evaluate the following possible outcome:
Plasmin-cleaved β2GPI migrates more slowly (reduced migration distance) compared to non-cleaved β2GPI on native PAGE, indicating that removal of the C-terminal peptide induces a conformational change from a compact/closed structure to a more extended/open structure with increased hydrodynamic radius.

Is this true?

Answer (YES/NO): NO